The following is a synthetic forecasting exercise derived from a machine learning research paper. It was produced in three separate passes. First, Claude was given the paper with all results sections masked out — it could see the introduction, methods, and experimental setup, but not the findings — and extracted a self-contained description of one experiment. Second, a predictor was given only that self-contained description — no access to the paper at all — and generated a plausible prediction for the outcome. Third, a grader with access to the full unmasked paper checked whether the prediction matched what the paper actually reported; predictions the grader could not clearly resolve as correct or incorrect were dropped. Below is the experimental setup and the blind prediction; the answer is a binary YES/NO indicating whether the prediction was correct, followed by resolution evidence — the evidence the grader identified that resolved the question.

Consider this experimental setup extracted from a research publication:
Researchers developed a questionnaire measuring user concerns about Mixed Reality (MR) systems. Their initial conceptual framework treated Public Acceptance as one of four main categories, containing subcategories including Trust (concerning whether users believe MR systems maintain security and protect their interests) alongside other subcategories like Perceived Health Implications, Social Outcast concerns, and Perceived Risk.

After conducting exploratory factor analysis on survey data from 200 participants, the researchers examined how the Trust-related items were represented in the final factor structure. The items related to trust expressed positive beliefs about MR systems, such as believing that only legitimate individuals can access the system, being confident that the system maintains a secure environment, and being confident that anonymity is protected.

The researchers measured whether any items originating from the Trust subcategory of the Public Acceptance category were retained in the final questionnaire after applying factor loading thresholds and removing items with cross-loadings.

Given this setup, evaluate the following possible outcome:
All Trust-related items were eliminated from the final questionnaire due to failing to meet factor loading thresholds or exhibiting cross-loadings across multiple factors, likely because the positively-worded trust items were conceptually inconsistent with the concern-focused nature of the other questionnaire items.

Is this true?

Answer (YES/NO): NO